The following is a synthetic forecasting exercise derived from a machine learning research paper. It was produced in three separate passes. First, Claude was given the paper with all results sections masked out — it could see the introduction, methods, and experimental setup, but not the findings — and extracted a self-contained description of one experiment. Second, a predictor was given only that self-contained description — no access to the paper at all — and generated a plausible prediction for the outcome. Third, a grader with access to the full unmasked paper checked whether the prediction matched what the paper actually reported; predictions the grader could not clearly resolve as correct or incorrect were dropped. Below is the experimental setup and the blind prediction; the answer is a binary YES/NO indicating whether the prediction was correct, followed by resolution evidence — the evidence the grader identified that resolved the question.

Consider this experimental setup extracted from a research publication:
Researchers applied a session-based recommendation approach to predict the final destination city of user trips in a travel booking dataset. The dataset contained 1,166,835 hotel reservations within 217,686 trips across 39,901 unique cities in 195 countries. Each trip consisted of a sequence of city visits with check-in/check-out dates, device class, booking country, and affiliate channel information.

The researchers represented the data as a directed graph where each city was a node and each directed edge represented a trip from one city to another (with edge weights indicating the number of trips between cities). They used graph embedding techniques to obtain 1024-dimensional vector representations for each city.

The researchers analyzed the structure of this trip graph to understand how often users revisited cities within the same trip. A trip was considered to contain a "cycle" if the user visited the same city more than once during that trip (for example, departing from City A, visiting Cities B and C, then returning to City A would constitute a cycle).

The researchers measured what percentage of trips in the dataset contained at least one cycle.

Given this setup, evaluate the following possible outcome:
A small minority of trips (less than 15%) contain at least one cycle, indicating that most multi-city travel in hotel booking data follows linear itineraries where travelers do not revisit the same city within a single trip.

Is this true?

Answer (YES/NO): NO